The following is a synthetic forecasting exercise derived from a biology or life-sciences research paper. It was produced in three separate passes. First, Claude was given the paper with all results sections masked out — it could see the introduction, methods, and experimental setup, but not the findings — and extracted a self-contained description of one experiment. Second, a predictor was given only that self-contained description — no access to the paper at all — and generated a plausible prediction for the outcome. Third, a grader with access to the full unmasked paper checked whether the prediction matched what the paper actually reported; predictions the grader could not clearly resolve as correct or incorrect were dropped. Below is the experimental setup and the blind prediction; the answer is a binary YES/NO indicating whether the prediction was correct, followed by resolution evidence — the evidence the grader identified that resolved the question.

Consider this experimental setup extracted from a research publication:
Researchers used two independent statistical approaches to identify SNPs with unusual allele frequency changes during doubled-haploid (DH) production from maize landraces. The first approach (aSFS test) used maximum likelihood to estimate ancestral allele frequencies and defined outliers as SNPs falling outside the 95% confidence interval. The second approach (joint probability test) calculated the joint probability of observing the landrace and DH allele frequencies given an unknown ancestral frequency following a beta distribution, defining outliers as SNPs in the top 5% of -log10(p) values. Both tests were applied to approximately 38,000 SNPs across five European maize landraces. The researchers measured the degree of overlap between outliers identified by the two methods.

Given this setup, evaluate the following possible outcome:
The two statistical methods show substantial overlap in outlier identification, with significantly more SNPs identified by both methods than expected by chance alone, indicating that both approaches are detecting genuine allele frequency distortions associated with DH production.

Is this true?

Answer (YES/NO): YES